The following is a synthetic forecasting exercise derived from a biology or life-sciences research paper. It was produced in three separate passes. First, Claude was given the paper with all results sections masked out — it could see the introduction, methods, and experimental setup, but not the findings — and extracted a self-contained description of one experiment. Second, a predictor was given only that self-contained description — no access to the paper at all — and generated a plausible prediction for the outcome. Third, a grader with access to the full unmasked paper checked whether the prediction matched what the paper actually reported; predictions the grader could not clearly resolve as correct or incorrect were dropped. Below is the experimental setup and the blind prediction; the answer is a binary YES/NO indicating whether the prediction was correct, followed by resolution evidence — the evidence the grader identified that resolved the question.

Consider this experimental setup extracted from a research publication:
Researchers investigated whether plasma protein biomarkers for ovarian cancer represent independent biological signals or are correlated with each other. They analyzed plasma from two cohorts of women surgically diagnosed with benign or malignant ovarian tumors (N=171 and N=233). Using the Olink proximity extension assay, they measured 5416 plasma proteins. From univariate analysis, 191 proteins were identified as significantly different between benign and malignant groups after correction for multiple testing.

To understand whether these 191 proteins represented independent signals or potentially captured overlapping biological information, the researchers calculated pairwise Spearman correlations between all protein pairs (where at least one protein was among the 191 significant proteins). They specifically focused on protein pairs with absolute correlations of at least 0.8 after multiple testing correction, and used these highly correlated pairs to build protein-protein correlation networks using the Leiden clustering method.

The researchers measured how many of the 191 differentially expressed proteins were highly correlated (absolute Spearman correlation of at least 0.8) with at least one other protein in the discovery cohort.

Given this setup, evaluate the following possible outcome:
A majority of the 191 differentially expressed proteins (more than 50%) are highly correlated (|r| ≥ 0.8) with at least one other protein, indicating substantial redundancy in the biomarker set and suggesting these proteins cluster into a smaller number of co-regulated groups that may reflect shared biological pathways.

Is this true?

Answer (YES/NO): NO